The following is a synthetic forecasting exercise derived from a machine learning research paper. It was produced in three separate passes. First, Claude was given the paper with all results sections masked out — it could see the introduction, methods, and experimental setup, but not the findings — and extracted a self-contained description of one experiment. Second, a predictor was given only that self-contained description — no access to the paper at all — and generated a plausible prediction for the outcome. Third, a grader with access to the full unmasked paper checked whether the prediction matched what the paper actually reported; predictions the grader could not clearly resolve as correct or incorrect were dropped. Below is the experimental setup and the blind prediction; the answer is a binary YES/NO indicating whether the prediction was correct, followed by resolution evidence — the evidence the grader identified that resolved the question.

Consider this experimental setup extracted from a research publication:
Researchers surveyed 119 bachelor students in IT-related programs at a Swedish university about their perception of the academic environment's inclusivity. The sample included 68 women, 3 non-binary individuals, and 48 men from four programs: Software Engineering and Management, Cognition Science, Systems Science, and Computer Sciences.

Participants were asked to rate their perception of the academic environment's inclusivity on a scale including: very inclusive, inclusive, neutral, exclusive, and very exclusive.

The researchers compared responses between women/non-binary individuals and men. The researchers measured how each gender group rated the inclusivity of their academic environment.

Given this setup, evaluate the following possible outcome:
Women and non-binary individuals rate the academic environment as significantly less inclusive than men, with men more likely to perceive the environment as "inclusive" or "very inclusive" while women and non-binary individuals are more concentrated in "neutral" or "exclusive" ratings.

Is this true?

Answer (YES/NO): NO